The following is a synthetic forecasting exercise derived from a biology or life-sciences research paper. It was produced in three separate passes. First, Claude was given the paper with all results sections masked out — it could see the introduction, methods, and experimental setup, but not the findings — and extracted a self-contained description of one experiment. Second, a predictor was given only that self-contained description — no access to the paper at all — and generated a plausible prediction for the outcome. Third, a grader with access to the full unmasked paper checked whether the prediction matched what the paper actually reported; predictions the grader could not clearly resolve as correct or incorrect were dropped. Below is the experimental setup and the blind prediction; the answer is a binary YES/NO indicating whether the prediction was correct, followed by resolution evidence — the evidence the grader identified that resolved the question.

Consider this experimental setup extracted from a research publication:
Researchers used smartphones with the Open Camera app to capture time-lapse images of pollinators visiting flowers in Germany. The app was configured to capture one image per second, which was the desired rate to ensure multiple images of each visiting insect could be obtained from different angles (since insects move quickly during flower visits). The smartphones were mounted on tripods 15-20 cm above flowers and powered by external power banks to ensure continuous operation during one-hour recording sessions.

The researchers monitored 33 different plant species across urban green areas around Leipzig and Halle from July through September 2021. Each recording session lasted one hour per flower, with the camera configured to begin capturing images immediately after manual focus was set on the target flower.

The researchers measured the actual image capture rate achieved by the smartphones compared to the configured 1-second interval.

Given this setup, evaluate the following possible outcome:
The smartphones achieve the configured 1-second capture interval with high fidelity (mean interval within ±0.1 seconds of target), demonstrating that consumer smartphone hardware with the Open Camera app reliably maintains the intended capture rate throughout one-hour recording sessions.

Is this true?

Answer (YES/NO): NO